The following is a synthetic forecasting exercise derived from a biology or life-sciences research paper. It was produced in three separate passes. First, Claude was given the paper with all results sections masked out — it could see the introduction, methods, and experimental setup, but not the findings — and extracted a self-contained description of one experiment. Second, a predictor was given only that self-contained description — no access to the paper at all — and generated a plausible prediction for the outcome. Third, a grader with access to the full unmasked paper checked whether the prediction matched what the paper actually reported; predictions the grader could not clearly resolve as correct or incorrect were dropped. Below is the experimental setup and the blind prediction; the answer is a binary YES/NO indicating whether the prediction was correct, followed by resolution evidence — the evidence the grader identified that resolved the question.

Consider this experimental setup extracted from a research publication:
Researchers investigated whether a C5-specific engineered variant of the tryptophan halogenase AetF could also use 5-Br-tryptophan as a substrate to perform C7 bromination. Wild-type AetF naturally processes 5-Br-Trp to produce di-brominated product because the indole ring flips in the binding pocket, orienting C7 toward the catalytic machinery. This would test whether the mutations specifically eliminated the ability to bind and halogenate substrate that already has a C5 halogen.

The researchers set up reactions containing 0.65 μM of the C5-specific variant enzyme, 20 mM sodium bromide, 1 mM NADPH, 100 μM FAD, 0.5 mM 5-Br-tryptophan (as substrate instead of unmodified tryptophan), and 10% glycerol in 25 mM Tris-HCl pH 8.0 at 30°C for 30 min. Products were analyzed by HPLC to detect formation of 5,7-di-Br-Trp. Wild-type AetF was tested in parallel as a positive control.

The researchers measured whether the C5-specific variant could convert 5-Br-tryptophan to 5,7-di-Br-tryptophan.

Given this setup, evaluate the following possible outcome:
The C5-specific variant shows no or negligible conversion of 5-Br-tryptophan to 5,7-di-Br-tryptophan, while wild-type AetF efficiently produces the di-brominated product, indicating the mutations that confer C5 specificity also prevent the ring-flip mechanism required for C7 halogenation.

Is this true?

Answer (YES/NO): YES